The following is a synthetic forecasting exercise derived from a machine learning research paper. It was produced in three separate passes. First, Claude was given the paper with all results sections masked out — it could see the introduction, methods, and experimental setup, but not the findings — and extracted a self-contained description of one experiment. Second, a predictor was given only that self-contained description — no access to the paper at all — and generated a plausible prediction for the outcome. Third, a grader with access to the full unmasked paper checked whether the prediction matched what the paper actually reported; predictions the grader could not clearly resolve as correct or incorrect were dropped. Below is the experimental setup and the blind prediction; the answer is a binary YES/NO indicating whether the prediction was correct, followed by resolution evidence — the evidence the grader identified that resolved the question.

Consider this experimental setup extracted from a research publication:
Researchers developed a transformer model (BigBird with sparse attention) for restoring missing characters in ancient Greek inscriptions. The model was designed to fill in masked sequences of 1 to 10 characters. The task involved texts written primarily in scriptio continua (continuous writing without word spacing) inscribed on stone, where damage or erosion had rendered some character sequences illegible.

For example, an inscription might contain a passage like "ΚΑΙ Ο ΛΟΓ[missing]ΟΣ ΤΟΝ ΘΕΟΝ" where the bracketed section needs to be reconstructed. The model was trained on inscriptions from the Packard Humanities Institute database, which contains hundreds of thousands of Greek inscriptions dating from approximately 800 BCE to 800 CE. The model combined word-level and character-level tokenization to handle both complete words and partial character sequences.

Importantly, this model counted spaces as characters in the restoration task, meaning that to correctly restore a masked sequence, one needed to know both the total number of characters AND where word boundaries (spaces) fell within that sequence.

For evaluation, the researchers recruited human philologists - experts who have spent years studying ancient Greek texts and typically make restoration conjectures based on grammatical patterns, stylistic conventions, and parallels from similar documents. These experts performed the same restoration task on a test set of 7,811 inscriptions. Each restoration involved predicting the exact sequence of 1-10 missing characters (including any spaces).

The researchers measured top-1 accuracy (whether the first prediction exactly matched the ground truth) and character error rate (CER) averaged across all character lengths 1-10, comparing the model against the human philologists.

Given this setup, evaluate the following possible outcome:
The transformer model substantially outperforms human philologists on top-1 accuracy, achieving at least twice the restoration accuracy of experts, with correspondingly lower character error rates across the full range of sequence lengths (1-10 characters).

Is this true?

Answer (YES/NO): YES